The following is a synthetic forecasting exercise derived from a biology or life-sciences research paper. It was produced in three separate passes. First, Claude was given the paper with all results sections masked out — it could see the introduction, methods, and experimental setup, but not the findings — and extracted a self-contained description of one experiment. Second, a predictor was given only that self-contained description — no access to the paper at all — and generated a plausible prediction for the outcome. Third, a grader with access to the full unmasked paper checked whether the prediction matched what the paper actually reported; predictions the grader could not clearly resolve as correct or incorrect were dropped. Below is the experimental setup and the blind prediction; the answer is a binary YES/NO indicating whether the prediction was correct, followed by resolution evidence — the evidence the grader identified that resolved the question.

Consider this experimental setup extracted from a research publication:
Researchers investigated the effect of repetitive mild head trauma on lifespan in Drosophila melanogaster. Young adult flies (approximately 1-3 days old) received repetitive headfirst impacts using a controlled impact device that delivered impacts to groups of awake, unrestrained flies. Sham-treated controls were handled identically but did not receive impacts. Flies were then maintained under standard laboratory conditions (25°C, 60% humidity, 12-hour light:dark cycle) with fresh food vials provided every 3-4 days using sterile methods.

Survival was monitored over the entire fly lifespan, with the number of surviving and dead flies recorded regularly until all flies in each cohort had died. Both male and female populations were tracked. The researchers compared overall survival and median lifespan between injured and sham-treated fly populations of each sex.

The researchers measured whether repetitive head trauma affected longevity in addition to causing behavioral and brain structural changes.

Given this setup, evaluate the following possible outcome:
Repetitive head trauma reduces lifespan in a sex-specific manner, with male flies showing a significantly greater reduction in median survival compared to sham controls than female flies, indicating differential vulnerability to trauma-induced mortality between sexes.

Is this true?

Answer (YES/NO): NO